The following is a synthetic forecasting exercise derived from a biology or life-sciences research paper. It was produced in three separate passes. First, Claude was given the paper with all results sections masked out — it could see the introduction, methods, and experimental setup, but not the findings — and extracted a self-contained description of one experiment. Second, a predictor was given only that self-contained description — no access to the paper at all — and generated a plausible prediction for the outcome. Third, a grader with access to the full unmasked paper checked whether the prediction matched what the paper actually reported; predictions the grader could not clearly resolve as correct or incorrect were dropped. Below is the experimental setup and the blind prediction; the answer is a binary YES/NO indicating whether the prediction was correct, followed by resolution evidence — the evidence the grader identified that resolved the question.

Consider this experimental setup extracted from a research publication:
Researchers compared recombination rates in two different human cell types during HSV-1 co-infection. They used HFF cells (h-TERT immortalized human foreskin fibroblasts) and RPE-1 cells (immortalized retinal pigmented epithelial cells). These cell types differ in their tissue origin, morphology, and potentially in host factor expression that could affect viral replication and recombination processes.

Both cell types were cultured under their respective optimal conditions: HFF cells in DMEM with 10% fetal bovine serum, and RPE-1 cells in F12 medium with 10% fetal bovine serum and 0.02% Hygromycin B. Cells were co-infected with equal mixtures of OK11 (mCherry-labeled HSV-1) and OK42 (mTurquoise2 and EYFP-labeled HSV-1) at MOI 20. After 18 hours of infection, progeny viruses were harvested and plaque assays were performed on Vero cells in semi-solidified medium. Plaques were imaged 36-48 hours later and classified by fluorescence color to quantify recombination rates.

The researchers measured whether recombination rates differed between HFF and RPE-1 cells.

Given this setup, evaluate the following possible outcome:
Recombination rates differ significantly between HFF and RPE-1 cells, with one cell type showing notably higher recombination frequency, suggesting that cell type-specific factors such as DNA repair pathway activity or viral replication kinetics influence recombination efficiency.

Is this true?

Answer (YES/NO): NO